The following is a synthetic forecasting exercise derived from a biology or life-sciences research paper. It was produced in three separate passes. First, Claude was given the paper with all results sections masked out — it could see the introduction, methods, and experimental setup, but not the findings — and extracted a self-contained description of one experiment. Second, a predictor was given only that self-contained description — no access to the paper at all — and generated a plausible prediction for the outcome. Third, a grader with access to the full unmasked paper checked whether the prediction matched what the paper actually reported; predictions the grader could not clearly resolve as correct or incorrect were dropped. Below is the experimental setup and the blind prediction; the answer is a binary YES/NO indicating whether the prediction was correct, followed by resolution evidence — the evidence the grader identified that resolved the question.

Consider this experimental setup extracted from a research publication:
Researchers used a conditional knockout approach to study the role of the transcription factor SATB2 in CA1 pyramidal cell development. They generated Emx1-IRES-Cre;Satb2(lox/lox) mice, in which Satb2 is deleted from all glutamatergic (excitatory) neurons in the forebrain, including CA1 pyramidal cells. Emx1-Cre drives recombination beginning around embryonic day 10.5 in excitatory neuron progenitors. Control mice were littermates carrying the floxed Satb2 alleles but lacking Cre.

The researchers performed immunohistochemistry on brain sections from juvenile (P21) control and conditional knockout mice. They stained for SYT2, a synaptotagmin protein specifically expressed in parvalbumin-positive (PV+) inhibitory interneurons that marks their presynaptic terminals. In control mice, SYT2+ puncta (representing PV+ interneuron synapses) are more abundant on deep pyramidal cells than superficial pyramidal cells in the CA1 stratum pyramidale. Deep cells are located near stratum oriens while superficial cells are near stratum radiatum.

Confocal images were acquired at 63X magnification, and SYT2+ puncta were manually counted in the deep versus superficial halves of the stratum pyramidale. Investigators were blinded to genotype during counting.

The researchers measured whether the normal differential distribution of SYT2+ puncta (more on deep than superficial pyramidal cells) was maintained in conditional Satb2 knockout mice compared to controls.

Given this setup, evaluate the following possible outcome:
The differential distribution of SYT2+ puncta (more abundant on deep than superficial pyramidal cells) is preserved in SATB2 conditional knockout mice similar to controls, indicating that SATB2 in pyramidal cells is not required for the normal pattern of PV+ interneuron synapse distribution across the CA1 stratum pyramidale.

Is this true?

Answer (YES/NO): NO